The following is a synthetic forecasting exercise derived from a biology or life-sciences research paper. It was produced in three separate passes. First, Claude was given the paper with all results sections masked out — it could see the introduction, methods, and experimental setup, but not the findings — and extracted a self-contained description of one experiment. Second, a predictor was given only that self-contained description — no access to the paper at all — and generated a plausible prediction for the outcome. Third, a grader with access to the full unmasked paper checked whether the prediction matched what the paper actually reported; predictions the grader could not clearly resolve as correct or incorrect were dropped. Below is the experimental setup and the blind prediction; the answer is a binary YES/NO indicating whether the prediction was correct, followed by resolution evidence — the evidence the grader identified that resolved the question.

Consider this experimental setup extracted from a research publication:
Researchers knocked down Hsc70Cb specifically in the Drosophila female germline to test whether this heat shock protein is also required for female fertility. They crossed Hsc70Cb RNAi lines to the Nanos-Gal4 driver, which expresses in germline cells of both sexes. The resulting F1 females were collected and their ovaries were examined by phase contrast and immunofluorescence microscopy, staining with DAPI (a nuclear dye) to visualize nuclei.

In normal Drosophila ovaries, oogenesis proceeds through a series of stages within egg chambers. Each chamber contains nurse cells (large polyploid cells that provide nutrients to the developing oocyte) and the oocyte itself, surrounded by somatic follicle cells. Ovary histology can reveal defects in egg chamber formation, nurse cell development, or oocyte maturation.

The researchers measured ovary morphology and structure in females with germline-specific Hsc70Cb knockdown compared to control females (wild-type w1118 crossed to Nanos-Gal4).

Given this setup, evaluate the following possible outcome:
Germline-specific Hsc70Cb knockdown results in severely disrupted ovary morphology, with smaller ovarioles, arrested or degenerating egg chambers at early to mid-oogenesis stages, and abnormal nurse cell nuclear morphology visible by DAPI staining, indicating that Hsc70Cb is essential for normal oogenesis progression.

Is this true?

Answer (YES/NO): NO